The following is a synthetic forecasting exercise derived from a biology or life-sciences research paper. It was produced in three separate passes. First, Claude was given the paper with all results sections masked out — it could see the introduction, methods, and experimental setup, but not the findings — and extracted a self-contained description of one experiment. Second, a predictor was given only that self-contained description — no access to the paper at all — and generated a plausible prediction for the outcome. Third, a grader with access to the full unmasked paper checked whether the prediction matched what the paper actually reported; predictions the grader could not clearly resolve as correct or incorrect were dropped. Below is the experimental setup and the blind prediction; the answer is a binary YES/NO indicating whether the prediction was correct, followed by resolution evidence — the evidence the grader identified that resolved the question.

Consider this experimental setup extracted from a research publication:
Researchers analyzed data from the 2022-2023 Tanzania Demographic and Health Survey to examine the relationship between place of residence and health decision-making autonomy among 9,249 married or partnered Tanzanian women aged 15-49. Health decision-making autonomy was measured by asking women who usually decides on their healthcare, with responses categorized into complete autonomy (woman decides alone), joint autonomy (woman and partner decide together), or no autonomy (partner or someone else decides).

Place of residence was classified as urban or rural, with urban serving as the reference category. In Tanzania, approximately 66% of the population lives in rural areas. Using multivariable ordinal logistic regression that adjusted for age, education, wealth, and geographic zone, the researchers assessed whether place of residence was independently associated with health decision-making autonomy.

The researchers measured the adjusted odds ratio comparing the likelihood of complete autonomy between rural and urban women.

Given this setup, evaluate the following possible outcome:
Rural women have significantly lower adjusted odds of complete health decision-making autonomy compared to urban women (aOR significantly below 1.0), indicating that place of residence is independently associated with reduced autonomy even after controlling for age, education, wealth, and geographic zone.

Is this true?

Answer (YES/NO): YES